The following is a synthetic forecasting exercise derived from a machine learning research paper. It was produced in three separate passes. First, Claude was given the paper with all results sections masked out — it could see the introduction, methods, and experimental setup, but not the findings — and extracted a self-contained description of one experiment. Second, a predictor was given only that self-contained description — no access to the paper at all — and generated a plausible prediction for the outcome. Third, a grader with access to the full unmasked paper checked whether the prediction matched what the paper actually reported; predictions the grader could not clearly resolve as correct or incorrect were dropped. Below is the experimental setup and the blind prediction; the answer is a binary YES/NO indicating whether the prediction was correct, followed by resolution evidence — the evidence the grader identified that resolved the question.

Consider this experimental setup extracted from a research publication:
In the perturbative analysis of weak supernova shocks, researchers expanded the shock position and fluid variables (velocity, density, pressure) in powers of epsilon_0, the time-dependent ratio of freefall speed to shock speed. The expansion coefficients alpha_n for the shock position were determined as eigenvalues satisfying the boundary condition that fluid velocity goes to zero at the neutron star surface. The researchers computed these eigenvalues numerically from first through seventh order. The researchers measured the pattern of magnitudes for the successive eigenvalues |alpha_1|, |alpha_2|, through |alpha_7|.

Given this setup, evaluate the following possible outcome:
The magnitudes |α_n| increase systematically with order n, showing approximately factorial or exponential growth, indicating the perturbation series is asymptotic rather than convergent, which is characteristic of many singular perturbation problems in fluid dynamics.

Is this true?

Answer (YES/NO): NO